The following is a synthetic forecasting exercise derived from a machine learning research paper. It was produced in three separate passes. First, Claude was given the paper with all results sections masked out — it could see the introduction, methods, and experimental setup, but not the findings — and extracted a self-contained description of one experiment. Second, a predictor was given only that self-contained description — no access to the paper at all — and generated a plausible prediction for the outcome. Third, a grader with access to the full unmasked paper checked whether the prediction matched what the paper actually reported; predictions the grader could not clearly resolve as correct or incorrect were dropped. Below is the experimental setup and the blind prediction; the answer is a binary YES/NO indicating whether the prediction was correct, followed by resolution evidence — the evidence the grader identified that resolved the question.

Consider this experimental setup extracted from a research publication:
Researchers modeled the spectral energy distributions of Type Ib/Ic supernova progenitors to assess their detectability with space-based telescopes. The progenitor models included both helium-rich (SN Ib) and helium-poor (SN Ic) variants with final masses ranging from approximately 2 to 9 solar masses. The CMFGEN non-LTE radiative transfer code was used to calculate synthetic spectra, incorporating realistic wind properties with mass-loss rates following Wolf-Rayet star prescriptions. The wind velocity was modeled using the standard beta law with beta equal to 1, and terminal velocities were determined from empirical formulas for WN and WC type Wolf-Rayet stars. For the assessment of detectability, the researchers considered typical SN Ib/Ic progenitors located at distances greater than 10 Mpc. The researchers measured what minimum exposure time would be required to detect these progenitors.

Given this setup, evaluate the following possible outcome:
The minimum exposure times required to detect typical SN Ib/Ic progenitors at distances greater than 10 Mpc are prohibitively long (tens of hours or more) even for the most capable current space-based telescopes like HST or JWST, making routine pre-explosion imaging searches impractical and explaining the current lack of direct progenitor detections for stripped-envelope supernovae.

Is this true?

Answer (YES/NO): NO